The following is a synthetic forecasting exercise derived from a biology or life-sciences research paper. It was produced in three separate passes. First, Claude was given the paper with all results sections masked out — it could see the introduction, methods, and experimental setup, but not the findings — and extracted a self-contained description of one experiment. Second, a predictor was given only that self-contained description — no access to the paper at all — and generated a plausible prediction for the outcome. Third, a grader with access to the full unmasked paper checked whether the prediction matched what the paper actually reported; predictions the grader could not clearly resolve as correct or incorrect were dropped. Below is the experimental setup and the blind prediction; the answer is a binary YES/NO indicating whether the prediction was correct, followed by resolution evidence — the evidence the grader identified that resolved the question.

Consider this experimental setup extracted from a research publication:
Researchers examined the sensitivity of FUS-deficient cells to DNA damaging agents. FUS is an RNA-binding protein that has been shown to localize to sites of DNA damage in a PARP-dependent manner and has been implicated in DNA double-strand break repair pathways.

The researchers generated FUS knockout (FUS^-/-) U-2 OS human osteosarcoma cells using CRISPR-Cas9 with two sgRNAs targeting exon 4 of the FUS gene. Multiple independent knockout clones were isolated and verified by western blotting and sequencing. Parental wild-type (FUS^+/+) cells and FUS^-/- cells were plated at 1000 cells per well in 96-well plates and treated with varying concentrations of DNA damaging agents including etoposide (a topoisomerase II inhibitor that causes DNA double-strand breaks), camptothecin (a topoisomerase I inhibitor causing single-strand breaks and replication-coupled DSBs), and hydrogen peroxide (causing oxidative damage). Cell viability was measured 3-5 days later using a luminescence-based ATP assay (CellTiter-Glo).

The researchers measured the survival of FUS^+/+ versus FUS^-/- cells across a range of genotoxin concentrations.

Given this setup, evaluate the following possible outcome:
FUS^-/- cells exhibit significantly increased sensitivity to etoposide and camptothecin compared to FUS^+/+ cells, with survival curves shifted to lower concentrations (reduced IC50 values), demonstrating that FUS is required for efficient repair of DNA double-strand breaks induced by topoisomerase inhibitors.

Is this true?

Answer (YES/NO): NO